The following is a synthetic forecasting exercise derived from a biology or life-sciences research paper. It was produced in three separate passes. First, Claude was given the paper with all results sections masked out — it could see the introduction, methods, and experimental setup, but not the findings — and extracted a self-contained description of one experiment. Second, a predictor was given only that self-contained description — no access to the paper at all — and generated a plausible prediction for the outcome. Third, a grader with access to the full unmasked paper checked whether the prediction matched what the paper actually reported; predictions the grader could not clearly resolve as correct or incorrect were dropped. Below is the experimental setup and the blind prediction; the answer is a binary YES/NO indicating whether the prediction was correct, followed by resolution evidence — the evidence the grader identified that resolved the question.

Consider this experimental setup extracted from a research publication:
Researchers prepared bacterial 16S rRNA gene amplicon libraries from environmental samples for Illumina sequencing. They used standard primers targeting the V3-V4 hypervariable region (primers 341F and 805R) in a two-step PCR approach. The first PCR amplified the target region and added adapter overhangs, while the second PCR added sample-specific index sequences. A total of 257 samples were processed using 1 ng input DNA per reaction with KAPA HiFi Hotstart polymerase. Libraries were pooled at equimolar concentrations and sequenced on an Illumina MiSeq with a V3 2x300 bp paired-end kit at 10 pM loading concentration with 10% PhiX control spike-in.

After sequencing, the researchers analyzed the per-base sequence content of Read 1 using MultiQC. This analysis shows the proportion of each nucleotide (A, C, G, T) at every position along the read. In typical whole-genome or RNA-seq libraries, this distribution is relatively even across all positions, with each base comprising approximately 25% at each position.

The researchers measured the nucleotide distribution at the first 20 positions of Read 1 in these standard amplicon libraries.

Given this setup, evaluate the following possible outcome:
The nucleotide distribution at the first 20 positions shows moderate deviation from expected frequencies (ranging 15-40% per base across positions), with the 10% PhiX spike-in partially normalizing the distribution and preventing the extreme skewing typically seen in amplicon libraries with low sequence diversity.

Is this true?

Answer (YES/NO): NO